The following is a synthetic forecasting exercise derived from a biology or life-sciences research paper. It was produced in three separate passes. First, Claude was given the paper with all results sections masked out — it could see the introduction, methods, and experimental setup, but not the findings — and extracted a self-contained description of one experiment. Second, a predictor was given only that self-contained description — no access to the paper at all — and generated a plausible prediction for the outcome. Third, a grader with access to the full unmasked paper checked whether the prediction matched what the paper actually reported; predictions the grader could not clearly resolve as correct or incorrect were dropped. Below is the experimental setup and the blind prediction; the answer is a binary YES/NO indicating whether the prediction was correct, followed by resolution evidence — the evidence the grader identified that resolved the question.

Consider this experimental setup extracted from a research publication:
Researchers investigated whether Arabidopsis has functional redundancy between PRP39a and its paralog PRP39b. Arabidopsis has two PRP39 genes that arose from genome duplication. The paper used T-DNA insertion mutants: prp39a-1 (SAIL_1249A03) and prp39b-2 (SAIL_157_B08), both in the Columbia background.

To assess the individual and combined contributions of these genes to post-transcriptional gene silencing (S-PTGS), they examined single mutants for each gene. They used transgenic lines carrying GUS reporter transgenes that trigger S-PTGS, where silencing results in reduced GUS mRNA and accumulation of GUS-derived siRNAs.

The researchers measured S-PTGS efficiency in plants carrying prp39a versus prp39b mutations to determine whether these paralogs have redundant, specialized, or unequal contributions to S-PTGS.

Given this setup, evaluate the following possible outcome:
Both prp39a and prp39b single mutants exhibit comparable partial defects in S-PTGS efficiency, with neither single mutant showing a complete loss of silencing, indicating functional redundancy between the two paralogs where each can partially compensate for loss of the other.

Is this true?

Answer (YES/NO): NO